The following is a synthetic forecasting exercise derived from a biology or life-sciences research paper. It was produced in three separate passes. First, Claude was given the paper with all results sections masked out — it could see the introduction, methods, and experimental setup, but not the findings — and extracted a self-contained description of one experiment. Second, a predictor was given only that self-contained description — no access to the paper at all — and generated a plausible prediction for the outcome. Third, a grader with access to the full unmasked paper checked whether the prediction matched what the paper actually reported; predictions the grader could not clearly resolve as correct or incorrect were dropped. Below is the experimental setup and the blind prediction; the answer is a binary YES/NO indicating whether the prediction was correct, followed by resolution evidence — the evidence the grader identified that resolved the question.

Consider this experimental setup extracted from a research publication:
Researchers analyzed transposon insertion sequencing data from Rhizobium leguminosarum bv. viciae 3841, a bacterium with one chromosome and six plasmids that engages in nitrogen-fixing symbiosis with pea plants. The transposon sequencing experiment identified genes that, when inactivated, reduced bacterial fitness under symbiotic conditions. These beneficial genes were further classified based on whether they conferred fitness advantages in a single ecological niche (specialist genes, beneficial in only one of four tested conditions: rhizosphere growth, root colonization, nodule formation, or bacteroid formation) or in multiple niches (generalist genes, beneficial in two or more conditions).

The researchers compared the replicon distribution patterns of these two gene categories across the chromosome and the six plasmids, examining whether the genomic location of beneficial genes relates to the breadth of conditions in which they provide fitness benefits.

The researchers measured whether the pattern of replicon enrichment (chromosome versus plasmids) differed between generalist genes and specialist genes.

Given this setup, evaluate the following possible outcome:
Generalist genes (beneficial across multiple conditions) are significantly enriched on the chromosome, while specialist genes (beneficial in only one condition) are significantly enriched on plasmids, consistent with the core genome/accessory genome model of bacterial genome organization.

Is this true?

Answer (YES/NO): NO